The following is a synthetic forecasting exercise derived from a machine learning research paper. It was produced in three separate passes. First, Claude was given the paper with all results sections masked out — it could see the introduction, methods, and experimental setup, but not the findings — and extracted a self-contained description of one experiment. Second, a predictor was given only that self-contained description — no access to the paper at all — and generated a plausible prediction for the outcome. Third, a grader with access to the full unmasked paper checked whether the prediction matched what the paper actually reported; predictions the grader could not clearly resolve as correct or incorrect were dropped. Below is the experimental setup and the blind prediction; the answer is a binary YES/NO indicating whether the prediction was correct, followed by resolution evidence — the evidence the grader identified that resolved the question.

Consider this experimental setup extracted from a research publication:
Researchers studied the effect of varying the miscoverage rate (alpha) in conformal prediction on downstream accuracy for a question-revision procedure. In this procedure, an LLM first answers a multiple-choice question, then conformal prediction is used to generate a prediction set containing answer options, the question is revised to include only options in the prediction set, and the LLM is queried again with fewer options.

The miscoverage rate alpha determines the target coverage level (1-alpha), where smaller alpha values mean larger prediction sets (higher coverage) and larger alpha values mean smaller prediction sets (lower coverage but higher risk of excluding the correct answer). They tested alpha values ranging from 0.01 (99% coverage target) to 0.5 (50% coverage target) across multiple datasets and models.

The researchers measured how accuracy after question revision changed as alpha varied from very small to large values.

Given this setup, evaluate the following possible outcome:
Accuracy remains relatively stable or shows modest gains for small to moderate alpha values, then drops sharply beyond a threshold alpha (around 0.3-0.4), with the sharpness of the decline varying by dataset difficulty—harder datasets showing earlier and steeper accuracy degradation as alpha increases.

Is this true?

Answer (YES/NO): NO